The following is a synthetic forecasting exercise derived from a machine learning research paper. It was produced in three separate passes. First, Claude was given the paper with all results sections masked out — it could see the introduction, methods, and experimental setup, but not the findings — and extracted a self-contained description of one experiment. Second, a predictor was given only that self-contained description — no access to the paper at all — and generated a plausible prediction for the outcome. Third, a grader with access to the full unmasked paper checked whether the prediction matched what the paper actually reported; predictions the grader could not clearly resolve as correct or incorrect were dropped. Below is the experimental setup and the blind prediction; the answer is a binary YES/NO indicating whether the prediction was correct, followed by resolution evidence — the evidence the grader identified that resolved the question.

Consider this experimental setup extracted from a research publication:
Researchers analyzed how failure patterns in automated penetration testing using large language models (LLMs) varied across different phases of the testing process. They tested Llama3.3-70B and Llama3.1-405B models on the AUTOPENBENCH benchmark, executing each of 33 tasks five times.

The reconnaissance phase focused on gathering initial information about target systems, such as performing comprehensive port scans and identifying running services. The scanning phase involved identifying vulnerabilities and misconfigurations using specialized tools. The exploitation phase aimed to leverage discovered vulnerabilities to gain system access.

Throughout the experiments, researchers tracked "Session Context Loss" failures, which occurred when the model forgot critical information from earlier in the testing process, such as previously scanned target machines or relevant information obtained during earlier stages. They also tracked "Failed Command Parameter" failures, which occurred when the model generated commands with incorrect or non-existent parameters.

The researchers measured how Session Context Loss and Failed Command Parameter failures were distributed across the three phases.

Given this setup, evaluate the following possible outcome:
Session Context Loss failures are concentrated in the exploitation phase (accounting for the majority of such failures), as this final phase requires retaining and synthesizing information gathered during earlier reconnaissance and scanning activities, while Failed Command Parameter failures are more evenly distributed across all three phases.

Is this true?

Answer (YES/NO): NO